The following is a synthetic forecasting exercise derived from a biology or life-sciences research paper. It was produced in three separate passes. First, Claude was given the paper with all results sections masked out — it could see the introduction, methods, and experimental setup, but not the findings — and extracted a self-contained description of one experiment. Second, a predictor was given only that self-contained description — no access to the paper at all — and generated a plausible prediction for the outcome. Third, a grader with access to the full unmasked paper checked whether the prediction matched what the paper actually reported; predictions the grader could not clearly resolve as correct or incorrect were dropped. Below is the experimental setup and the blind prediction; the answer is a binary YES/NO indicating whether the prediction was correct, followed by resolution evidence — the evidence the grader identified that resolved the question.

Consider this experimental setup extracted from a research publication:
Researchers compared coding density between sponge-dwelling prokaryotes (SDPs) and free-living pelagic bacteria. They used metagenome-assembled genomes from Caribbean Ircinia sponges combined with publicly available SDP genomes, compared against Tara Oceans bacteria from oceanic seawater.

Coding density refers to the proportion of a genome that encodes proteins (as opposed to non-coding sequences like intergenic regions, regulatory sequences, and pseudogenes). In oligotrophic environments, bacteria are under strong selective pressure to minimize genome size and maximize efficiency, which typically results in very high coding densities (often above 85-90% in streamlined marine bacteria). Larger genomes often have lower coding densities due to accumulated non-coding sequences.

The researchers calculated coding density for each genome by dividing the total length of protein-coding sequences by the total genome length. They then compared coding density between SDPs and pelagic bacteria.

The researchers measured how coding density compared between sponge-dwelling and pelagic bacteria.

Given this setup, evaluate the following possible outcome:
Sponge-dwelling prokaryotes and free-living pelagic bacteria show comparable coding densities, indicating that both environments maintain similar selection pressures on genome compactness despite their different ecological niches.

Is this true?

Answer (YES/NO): NO